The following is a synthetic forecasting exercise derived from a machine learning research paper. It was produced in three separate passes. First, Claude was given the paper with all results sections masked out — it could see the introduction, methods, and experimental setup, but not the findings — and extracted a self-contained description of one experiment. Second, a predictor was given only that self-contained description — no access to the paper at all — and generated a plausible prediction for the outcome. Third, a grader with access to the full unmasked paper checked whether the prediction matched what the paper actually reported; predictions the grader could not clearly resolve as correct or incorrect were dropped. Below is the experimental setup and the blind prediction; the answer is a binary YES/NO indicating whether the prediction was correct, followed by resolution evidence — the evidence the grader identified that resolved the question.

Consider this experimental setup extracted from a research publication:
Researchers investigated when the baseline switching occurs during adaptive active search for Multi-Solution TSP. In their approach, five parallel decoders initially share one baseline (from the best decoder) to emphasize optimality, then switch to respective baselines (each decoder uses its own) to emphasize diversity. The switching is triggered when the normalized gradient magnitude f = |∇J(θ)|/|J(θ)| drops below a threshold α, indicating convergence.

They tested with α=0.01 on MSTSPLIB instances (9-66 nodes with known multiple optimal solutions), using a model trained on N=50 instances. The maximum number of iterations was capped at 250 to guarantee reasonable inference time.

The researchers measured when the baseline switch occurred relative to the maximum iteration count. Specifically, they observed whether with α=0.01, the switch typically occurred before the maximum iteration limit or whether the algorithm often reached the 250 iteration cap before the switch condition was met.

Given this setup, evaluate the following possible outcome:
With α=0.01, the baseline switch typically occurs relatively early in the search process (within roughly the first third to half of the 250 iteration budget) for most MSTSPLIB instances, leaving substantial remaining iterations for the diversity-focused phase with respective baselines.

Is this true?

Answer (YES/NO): NO